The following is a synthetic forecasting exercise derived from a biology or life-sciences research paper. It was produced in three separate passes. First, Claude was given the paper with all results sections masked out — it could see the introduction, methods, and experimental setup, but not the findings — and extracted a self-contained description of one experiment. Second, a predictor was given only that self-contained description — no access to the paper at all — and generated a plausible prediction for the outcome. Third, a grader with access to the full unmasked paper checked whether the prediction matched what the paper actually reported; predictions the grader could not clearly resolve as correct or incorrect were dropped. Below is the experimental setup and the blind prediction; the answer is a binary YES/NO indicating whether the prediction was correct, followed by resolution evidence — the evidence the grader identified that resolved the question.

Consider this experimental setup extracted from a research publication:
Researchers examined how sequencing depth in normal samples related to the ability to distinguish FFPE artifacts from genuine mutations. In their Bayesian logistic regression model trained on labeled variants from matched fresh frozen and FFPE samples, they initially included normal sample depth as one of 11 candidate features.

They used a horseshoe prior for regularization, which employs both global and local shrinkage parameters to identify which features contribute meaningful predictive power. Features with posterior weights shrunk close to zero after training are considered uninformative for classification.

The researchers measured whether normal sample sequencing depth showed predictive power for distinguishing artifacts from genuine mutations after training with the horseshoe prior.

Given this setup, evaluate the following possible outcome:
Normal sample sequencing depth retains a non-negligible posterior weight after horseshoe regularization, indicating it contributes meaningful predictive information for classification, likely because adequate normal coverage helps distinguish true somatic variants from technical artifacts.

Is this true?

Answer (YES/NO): NO